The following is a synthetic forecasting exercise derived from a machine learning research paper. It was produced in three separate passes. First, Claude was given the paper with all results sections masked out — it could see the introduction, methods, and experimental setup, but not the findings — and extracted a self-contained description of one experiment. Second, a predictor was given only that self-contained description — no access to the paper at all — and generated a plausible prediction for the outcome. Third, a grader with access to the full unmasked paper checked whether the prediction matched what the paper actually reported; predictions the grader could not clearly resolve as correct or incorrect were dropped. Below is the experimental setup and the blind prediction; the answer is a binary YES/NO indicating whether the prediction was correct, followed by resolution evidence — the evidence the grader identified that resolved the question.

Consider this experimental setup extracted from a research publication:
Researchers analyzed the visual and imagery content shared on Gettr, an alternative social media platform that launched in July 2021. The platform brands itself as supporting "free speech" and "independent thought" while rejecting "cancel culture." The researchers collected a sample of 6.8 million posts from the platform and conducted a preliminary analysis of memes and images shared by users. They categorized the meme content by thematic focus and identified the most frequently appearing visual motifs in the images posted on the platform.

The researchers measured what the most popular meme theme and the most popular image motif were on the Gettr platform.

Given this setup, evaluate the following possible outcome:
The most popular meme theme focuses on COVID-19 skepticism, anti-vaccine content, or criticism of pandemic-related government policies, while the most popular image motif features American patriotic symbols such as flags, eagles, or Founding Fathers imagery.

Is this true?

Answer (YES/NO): NO